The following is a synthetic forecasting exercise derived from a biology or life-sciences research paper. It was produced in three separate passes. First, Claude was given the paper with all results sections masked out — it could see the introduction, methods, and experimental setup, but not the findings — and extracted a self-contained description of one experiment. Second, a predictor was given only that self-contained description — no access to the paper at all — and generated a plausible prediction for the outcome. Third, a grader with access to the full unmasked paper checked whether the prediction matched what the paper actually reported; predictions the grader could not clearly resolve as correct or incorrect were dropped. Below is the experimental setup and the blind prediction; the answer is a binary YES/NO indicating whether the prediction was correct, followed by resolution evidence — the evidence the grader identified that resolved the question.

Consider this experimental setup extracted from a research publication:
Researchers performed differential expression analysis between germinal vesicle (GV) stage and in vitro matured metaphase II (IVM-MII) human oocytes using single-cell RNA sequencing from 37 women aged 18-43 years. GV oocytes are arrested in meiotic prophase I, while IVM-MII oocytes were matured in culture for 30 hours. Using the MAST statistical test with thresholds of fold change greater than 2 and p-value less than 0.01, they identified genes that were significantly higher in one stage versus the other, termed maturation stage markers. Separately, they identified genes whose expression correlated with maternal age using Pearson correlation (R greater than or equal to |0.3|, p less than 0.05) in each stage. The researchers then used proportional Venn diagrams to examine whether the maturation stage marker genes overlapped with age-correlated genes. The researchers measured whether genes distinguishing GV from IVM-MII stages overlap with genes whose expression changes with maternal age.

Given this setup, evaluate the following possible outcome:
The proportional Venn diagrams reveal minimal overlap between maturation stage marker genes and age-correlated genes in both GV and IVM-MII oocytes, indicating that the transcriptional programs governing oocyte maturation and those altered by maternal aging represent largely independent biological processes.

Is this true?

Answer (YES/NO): YES